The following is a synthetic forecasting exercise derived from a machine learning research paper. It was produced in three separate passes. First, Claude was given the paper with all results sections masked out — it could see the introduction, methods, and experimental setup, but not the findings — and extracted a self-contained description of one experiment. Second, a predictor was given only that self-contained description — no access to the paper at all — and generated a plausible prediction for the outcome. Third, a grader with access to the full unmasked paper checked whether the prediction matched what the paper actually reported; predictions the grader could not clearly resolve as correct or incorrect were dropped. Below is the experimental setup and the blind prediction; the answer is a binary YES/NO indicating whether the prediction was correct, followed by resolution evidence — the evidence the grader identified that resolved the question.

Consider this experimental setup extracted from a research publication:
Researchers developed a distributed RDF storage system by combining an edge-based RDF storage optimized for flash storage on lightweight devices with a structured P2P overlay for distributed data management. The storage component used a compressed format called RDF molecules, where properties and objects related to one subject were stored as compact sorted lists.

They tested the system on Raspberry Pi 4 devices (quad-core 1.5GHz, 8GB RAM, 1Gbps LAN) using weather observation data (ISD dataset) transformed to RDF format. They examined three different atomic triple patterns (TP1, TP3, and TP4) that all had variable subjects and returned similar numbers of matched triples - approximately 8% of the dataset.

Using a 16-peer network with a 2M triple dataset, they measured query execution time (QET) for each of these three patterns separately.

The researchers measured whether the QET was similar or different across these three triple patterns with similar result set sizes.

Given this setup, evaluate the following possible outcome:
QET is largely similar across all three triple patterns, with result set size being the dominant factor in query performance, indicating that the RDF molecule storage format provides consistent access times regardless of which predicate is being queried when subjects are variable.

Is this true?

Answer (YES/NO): YES